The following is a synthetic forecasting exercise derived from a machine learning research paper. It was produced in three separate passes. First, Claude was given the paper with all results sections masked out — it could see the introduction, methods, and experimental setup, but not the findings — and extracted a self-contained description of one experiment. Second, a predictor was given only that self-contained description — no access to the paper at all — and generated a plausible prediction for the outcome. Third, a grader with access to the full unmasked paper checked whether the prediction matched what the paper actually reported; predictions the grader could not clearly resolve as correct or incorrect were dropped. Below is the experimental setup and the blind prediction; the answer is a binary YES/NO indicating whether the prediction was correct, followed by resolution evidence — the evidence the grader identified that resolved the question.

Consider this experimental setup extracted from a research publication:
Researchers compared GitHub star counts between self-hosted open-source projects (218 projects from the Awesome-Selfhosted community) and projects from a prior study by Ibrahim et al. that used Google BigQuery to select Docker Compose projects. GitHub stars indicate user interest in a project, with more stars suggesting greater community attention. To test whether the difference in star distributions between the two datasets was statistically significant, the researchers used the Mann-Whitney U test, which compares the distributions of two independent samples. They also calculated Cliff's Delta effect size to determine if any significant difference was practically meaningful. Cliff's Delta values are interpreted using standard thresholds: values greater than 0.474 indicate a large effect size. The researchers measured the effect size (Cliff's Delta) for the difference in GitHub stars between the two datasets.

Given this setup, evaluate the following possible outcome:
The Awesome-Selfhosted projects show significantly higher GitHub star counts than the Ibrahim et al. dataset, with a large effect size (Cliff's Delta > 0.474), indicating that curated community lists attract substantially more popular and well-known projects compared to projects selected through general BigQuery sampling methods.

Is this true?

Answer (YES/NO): YES